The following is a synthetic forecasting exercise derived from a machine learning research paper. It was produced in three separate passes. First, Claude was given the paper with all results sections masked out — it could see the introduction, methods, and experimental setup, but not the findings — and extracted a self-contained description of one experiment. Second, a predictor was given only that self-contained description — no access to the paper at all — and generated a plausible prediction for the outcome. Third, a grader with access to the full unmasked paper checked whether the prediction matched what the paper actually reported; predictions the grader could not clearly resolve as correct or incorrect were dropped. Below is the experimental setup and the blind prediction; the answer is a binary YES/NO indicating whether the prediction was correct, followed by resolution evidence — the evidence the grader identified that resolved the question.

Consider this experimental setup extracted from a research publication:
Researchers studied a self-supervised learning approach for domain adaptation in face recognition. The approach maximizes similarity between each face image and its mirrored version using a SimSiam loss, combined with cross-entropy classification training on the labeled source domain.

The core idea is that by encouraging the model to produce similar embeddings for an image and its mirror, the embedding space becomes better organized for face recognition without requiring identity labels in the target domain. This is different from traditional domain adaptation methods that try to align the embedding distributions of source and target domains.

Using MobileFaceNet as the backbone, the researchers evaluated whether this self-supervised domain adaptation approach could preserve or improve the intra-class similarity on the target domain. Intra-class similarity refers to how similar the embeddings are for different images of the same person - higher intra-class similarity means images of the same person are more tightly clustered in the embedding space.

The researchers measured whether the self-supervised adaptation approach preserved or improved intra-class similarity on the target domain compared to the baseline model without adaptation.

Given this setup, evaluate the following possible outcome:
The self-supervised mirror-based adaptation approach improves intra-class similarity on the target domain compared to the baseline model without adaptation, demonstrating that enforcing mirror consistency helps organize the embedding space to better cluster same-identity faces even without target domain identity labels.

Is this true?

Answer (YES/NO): NO